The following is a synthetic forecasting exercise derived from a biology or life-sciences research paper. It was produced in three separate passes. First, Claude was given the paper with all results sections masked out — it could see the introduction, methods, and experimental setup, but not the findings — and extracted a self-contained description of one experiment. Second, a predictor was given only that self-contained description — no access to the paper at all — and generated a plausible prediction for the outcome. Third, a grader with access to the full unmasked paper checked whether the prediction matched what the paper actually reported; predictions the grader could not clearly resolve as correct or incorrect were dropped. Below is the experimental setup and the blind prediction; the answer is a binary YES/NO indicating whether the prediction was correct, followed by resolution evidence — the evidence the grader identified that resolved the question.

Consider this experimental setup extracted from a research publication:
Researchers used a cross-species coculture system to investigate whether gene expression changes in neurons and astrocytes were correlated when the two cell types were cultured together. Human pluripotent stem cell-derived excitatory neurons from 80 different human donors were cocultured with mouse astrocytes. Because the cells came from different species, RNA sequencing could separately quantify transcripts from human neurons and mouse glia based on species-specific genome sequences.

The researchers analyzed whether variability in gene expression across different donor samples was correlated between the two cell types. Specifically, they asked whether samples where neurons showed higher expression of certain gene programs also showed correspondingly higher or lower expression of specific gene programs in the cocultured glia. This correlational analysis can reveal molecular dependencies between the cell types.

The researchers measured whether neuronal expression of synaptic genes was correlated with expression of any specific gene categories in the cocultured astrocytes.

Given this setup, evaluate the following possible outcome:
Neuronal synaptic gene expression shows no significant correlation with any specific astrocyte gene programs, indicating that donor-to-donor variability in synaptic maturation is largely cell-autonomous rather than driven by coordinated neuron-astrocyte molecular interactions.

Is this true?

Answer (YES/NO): NO